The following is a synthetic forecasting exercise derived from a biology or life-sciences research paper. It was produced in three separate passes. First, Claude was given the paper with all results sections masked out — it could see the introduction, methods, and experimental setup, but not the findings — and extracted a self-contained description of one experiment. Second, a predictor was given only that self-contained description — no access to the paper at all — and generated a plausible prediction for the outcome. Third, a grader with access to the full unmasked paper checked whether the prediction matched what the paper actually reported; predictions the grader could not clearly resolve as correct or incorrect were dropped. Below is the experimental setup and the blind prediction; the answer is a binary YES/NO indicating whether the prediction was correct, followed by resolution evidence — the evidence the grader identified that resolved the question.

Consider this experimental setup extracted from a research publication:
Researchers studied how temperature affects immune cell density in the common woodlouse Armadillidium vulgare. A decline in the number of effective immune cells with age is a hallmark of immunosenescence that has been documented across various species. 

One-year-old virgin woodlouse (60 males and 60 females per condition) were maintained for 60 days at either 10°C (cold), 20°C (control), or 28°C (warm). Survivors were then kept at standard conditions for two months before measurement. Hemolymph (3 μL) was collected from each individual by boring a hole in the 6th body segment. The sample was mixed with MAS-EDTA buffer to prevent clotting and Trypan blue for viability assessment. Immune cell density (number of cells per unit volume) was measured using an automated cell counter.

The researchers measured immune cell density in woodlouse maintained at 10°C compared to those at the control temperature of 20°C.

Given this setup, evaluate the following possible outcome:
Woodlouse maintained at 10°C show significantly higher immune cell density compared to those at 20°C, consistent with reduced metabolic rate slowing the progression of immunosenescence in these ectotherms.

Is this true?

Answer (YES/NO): NO